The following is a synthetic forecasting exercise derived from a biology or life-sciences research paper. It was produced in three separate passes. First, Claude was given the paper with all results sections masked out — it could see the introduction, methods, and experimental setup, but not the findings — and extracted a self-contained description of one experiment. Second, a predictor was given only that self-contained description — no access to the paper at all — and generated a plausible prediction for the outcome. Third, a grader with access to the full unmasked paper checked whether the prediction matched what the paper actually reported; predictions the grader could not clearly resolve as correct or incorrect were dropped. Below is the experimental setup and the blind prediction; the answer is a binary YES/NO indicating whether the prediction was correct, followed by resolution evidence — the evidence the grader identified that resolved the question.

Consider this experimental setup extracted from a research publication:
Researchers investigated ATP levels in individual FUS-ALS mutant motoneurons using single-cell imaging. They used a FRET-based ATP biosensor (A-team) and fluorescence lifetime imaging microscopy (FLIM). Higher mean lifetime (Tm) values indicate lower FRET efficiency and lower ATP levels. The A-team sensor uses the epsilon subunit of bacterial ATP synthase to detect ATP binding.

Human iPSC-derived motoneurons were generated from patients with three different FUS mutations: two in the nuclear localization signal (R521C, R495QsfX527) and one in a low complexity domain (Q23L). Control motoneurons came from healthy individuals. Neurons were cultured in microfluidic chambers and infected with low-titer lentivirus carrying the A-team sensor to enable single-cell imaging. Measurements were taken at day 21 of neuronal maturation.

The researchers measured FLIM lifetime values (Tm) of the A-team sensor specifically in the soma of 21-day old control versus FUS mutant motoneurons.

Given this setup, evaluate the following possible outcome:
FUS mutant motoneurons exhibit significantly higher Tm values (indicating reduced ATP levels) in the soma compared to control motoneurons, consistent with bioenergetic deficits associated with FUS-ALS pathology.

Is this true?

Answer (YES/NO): YES